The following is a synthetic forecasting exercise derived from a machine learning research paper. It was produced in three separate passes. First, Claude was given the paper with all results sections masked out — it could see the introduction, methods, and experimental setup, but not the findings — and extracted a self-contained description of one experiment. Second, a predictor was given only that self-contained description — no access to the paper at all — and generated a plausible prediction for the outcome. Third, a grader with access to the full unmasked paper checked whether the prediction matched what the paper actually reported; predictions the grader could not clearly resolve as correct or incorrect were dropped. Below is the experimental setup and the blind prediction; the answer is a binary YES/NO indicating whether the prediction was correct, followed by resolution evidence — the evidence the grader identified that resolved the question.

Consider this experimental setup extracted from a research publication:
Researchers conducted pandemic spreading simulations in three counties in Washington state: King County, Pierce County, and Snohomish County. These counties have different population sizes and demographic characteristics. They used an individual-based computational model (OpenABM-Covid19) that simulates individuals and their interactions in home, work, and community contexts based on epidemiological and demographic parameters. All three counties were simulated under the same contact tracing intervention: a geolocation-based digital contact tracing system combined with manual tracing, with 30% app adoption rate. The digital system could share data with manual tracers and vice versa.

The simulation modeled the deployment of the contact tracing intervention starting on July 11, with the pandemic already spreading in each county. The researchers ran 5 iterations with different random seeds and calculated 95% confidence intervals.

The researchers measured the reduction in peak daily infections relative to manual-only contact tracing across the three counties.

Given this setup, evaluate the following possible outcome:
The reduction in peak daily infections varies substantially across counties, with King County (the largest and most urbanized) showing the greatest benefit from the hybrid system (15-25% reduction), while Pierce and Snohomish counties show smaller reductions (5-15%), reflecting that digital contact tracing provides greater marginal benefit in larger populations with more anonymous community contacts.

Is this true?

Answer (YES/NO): NO